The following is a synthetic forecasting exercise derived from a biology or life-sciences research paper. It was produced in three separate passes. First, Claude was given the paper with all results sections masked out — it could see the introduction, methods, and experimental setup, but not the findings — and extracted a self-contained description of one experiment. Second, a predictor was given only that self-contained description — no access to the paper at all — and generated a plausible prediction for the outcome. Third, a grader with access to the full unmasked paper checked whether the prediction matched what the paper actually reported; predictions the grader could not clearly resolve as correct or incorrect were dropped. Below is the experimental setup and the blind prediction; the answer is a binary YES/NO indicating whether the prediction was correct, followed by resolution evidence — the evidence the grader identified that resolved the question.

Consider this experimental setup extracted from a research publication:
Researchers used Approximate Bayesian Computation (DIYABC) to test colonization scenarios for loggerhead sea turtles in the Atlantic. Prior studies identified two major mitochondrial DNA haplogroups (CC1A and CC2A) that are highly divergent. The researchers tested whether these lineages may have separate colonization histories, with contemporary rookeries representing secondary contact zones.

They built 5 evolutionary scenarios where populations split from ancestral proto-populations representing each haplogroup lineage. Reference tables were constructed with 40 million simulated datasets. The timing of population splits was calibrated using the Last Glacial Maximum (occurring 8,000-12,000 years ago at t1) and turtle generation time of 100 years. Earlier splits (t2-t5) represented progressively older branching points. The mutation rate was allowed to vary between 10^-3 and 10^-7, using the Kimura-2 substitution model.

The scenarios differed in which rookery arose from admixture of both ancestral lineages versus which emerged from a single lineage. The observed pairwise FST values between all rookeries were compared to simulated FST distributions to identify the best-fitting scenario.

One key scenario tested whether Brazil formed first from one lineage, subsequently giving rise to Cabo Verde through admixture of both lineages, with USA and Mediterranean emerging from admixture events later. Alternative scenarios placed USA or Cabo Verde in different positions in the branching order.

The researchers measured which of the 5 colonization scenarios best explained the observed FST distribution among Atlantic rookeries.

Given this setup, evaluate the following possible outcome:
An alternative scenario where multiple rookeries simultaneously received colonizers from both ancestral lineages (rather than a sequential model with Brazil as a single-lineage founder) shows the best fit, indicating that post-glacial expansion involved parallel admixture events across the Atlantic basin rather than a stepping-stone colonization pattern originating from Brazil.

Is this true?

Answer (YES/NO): NO